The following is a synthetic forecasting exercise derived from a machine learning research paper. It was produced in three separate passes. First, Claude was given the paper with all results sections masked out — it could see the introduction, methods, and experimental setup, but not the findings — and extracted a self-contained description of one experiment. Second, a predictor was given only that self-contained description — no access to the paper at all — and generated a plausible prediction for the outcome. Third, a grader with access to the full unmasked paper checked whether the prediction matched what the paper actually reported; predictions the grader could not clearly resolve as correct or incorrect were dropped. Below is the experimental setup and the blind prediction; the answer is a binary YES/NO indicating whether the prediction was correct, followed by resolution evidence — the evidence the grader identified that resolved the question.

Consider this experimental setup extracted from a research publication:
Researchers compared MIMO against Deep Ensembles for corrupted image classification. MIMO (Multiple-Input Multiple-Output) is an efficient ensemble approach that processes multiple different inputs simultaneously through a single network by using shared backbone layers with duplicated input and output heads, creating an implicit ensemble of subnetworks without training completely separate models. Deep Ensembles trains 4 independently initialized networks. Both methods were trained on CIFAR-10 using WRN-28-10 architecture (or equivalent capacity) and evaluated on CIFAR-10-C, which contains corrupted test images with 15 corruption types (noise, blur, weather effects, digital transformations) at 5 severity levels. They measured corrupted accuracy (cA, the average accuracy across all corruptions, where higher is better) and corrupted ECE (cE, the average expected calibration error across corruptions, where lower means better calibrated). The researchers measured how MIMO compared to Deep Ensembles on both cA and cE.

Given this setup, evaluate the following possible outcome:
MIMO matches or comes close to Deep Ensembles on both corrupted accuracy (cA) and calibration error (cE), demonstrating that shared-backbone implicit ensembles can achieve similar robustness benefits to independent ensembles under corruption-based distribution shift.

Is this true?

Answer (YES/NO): NO